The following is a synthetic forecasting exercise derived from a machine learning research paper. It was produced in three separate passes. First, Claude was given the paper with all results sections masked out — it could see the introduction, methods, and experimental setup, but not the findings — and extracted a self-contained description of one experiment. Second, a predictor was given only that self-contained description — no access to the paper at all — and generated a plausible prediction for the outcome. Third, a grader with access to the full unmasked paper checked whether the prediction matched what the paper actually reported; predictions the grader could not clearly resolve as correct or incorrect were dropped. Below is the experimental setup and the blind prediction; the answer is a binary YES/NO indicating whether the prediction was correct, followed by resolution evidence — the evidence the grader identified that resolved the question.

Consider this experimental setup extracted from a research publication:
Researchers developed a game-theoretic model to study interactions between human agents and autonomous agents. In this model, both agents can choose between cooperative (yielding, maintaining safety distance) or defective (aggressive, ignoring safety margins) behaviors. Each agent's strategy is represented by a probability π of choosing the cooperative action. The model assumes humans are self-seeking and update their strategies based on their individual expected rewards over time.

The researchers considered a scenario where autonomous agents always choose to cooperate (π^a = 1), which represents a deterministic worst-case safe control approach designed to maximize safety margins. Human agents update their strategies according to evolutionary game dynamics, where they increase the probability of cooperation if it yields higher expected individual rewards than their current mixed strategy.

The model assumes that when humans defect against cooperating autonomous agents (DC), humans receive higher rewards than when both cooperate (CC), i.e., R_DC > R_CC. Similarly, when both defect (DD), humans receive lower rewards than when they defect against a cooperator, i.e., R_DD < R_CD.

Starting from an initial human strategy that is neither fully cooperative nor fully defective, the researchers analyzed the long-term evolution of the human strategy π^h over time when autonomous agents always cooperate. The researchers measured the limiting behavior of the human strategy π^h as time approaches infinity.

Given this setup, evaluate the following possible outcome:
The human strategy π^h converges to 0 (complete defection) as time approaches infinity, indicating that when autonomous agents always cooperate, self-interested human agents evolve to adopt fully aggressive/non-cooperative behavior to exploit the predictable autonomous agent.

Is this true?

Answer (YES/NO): YES